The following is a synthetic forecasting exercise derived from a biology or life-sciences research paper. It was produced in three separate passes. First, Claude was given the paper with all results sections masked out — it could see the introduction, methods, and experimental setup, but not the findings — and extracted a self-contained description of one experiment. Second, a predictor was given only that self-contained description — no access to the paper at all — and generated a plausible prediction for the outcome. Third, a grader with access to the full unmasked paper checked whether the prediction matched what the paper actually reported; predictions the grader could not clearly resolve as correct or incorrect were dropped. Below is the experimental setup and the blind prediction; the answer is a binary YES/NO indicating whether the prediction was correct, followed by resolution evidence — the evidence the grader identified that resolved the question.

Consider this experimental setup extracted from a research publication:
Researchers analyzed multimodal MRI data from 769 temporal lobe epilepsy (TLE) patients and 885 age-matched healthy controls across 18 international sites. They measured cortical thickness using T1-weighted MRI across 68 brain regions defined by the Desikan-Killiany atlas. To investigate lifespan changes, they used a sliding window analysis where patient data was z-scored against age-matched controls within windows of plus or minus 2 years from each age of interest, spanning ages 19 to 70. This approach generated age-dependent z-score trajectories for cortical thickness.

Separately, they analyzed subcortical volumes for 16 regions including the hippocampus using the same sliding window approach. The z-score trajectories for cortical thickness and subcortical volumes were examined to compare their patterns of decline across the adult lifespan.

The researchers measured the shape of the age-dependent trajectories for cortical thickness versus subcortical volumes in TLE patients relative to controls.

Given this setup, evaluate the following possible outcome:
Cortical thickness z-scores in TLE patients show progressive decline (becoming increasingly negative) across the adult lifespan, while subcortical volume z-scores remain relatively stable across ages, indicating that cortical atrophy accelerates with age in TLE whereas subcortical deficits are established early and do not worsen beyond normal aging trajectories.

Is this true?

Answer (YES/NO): NO